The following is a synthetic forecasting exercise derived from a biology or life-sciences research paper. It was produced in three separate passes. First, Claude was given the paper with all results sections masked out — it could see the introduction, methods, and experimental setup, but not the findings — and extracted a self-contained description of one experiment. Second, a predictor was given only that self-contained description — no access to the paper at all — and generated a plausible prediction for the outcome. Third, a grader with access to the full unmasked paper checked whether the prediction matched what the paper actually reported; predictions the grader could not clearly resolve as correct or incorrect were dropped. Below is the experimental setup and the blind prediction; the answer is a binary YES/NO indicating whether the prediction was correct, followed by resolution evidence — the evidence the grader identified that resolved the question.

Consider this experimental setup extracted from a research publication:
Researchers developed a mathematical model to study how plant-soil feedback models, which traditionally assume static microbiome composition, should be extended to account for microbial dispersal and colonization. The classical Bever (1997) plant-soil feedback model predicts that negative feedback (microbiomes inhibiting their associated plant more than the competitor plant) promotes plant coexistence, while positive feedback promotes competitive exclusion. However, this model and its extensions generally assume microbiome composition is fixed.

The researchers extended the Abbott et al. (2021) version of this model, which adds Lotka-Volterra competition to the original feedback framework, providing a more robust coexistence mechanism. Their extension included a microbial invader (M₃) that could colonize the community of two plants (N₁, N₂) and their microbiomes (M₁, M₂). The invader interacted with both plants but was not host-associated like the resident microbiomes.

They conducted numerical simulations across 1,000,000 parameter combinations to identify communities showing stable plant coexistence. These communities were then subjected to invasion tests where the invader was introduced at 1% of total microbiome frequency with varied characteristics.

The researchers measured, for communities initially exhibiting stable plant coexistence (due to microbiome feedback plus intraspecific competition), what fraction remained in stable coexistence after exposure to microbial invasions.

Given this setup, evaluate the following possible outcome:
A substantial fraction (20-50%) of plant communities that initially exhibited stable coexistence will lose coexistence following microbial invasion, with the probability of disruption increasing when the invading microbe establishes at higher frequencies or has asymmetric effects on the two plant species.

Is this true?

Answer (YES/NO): YES